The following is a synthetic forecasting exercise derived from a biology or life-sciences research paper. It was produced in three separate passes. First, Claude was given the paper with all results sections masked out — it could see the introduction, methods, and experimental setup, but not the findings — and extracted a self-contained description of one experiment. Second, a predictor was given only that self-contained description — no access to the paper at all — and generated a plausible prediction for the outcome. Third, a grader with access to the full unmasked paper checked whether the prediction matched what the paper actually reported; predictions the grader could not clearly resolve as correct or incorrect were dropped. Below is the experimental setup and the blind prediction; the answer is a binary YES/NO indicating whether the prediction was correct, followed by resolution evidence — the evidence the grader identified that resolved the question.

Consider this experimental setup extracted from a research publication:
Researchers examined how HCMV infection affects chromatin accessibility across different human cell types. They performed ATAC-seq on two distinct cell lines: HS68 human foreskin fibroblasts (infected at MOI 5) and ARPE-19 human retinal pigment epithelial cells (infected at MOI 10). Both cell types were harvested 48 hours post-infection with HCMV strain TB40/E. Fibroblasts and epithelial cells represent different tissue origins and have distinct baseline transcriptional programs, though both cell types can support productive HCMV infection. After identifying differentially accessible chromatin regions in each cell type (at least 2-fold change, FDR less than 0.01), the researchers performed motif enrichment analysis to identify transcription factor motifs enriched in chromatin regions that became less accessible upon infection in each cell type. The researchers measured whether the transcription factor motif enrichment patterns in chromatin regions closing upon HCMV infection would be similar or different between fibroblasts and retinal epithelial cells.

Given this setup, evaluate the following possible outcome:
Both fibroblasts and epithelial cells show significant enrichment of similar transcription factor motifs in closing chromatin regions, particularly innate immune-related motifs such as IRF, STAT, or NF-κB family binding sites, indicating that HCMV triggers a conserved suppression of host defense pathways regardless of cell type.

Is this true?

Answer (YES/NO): NO